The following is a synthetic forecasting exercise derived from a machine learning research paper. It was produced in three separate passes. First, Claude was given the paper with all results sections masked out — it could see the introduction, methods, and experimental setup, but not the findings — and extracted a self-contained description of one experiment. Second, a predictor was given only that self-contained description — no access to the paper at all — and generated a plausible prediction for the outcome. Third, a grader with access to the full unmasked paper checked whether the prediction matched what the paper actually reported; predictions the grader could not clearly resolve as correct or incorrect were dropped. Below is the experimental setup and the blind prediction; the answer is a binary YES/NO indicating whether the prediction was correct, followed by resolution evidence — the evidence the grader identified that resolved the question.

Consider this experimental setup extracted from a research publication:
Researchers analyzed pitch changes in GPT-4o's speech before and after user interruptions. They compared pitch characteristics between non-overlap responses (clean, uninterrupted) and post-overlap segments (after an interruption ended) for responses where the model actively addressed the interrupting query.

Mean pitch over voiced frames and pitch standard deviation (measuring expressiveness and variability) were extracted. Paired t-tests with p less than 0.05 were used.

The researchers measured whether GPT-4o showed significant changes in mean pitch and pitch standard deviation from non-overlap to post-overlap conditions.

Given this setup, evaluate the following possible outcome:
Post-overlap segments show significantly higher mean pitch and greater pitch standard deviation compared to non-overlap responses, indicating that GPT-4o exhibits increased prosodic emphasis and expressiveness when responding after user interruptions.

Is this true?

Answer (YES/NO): YES